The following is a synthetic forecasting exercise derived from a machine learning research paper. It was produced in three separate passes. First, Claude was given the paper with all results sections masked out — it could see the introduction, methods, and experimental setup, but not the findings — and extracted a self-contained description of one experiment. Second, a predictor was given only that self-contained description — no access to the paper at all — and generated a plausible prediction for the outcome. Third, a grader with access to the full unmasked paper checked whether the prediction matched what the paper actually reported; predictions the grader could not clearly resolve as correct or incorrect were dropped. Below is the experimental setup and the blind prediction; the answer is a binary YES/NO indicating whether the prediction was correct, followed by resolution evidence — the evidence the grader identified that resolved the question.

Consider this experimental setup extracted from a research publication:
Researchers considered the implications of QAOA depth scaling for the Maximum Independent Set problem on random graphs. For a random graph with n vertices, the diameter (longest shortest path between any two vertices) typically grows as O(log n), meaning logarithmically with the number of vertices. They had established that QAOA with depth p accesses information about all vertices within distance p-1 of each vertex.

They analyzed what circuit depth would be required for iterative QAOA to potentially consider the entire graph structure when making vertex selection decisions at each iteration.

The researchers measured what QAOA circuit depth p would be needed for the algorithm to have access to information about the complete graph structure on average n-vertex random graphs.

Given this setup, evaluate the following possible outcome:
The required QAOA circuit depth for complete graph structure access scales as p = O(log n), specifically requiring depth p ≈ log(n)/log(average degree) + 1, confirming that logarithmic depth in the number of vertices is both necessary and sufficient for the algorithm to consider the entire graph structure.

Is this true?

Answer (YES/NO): NO